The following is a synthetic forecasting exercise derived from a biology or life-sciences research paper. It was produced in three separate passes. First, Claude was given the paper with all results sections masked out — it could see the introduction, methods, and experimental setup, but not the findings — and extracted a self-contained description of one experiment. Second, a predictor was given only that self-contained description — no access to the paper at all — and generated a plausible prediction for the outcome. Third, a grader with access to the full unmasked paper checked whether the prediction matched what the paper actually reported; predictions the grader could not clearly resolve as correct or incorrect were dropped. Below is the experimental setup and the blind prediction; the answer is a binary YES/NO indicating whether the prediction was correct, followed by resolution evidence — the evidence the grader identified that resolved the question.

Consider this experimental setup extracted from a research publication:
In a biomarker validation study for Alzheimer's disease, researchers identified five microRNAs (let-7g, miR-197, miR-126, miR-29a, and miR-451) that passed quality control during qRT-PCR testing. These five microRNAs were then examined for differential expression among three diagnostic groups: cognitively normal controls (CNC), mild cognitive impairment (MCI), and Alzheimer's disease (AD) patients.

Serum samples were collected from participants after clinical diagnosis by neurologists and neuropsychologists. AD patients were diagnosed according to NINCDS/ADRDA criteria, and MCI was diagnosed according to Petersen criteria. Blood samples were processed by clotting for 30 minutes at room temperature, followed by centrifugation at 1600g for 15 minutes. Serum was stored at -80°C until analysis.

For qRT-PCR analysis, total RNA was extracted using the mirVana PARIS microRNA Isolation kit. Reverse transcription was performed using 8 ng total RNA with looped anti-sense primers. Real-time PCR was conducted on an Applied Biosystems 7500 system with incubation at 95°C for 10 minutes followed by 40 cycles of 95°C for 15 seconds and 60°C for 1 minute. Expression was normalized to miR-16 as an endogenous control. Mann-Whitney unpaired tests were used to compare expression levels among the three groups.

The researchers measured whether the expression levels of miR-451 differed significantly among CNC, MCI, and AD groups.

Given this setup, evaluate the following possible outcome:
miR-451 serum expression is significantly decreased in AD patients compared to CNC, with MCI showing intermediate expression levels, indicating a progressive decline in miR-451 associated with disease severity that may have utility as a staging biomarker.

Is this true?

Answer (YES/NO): NO